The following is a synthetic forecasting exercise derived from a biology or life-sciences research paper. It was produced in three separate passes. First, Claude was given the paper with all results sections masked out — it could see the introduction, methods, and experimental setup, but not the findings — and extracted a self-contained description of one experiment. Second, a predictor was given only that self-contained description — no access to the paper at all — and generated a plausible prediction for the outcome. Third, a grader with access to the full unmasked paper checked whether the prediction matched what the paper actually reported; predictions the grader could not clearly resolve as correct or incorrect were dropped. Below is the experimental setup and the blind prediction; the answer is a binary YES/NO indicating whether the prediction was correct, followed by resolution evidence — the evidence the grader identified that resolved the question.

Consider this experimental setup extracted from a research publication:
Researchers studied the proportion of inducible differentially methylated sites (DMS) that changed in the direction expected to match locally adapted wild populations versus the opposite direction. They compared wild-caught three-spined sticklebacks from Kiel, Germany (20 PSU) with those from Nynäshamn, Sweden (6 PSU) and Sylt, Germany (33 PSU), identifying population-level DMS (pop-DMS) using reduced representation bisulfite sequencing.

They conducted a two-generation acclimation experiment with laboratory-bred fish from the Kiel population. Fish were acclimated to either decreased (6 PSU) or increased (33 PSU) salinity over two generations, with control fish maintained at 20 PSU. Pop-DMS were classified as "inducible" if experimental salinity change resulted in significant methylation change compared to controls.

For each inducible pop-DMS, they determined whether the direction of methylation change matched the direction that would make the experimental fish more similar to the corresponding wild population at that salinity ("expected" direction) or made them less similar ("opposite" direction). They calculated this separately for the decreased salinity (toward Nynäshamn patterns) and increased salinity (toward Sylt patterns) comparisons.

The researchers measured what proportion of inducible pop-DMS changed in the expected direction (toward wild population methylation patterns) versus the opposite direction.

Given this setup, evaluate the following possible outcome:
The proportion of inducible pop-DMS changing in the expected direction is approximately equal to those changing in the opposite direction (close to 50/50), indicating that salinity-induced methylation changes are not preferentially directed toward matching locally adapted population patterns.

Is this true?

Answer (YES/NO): NO